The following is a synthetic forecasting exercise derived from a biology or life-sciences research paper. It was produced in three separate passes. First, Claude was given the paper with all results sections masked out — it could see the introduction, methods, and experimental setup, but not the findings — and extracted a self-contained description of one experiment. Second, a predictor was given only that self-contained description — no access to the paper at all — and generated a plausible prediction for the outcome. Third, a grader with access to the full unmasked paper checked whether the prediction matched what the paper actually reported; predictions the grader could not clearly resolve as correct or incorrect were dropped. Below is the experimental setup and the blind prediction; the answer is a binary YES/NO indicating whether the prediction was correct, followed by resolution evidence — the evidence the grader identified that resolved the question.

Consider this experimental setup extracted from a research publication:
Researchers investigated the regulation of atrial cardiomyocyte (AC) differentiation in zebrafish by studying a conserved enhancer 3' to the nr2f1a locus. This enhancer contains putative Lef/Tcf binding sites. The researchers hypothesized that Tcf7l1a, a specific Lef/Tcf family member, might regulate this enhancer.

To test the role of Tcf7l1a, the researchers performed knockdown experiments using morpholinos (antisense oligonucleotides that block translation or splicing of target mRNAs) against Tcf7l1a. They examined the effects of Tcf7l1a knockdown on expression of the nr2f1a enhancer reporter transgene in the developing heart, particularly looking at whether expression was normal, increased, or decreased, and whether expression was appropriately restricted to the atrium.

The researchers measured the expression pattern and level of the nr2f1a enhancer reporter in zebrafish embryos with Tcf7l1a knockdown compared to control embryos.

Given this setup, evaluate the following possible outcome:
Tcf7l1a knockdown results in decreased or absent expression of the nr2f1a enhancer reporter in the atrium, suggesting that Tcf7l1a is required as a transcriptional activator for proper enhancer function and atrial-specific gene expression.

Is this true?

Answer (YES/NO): NO